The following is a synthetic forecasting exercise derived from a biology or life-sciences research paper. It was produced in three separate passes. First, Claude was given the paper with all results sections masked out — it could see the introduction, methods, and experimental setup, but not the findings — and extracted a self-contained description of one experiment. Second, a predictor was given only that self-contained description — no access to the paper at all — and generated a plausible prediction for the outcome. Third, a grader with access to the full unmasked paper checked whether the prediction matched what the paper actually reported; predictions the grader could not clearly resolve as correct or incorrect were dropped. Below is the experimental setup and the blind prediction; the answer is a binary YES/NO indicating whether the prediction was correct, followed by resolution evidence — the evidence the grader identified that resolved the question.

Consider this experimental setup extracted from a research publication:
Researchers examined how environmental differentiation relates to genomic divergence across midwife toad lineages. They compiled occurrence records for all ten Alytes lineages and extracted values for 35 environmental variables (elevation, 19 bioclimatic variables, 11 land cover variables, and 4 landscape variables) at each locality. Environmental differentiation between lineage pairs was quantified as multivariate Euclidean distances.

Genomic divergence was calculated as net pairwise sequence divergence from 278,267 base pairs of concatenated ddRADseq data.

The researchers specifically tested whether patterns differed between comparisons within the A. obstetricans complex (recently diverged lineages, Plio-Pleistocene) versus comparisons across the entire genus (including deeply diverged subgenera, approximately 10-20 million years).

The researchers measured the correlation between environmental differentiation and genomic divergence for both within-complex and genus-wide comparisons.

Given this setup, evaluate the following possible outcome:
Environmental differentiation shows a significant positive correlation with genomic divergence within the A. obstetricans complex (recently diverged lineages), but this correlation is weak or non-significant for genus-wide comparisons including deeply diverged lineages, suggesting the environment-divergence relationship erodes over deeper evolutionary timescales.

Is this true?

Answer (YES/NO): NO